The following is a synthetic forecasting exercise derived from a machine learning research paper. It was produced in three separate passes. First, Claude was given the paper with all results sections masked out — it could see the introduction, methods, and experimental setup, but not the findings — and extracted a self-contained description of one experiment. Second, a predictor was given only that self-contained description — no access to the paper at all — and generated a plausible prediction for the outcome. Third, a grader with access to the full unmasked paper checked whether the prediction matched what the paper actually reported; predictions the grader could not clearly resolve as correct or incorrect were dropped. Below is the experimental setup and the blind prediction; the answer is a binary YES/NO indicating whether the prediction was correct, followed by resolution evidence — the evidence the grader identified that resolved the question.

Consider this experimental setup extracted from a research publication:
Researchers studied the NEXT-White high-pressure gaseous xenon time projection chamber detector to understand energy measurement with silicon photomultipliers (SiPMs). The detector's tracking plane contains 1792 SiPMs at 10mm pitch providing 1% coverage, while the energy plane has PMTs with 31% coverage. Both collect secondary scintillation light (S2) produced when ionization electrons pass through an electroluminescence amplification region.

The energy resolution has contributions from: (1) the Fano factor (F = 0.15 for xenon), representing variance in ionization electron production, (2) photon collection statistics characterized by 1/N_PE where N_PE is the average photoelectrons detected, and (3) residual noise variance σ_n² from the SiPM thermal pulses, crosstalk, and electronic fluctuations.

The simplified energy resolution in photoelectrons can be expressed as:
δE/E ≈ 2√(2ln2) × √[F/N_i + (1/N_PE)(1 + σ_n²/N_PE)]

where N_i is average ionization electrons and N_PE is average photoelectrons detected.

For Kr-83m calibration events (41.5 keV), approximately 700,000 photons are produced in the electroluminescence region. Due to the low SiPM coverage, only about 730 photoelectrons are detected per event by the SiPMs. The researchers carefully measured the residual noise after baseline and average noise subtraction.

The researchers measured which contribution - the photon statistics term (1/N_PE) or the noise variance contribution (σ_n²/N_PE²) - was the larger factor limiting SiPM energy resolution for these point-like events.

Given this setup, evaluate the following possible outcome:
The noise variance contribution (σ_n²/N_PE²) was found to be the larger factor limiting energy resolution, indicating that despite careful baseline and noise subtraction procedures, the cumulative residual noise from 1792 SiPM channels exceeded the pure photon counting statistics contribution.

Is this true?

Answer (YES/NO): NO